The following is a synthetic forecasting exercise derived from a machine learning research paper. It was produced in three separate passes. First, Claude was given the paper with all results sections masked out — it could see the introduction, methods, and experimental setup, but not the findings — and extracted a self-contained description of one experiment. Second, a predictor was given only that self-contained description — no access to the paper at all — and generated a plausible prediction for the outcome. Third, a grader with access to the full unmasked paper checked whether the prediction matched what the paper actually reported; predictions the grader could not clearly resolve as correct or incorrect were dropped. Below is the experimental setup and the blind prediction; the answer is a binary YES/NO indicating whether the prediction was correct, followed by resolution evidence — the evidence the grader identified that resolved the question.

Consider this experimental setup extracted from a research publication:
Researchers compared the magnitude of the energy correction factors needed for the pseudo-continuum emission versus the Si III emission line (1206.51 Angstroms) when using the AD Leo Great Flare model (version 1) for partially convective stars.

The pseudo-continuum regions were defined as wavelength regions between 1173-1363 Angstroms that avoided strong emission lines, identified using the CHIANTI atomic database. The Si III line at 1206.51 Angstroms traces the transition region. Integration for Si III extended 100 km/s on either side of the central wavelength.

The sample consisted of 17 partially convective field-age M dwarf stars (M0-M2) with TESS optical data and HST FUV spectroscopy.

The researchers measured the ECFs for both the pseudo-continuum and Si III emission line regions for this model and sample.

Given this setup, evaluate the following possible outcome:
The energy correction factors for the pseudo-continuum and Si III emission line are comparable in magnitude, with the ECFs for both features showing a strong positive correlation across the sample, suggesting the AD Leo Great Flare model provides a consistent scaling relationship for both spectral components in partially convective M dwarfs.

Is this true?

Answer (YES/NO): NO